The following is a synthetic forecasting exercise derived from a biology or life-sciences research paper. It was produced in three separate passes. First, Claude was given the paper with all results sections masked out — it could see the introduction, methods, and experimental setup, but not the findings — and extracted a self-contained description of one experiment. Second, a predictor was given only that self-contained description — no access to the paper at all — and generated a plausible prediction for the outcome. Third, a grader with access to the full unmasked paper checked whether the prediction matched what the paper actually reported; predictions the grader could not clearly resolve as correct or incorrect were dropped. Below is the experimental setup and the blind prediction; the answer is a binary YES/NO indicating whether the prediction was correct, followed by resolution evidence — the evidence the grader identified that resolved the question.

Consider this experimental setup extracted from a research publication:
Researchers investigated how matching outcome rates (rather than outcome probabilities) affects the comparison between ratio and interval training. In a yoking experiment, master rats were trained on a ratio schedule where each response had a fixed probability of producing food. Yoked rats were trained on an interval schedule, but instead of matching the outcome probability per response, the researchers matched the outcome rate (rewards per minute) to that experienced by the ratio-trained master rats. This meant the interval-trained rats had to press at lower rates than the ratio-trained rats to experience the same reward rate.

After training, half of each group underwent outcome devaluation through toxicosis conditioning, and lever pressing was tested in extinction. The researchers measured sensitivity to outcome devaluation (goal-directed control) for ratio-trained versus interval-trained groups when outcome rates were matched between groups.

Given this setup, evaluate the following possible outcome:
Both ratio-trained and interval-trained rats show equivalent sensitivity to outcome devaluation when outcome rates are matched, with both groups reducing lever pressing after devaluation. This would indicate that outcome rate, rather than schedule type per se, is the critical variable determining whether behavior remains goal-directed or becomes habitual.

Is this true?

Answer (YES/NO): NO